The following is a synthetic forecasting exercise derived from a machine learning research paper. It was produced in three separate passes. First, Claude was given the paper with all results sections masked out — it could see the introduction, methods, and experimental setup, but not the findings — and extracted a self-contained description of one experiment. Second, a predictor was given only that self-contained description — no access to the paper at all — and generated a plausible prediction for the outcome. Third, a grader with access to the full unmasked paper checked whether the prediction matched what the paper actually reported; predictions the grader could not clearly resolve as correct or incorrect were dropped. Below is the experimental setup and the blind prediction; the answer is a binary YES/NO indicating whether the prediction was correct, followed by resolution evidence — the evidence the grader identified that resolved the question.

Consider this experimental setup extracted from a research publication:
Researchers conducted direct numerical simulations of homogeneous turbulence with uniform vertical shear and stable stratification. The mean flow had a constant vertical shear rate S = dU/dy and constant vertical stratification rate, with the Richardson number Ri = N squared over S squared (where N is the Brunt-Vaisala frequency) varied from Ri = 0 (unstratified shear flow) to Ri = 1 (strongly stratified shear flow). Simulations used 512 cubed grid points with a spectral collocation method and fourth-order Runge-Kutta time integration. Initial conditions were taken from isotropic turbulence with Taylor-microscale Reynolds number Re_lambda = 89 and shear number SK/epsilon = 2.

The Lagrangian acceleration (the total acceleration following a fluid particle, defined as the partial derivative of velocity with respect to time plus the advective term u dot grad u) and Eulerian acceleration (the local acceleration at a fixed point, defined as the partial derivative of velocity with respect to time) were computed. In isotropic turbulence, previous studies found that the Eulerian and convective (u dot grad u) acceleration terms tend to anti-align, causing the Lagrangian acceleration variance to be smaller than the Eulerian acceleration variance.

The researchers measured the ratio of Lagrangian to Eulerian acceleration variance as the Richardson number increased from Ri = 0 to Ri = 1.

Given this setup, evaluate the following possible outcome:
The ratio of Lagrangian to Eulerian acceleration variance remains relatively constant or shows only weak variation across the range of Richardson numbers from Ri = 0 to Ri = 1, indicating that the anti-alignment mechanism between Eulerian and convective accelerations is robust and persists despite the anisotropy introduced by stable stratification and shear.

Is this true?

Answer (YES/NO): NO